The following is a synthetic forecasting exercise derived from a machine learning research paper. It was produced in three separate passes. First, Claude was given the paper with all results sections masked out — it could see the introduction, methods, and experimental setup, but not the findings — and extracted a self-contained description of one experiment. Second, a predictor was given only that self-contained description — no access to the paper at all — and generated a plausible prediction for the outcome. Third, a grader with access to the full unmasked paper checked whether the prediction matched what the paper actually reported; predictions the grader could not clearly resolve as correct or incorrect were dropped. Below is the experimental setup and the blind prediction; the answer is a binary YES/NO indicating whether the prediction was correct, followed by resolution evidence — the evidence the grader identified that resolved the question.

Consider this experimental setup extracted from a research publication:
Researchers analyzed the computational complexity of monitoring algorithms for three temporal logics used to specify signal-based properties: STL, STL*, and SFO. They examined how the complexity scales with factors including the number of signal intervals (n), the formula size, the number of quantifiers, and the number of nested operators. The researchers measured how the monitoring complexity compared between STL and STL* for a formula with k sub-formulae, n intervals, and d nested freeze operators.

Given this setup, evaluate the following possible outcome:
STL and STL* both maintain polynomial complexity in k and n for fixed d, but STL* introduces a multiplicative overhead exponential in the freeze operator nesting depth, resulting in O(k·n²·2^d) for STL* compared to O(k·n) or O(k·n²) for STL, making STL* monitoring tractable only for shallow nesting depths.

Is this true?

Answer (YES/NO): NO